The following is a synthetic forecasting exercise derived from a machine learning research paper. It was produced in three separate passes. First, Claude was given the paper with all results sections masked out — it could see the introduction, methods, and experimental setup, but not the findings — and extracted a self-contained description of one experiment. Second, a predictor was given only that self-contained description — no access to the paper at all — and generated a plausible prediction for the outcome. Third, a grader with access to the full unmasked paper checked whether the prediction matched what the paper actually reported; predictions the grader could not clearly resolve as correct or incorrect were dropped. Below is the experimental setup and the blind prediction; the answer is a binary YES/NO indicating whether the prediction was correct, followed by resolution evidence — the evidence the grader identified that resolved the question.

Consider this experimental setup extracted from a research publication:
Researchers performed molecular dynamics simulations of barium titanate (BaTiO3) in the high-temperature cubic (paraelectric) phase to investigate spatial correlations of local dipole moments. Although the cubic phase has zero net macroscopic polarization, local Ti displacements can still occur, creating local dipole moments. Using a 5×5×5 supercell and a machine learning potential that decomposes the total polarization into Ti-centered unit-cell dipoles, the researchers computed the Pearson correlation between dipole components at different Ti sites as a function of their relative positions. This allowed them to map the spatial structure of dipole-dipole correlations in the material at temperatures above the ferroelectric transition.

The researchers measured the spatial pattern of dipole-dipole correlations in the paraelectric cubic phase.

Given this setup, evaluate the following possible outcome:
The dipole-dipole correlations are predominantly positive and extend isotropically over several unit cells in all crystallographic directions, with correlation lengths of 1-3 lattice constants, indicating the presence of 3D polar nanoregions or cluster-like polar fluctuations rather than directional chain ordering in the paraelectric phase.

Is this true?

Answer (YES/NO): NO